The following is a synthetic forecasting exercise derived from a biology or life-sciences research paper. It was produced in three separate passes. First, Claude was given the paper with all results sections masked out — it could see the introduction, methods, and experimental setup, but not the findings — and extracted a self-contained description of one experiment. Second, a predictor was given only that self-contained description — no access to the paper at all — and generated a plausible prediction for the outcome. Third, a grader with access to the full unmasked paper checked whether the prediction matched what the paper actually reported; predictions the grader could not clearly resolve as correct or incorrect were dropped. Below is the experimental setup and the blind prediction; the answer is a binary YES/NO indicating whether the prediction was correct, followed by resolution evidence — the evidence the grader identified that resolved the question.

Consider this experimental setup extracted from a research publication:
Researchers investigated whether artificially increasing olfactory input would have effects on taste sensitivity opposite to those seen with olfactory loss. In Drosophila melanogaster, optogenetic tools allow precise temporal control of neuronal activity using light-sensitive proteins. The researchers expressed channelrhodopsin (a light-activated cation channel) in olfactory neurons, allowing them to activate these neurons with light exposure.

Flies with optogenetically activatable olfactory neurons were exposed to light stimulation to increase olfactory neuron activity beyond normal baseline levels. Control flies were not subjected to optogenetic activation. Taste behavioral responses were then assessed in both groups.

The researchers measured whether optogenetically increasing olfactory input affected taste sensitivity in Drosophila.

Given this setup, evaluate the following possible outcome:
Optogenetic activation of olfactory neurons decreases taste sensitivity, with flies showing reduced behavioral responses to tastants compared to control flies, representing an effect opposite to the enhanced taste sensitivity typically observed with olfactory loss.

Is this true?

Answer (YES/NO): YES